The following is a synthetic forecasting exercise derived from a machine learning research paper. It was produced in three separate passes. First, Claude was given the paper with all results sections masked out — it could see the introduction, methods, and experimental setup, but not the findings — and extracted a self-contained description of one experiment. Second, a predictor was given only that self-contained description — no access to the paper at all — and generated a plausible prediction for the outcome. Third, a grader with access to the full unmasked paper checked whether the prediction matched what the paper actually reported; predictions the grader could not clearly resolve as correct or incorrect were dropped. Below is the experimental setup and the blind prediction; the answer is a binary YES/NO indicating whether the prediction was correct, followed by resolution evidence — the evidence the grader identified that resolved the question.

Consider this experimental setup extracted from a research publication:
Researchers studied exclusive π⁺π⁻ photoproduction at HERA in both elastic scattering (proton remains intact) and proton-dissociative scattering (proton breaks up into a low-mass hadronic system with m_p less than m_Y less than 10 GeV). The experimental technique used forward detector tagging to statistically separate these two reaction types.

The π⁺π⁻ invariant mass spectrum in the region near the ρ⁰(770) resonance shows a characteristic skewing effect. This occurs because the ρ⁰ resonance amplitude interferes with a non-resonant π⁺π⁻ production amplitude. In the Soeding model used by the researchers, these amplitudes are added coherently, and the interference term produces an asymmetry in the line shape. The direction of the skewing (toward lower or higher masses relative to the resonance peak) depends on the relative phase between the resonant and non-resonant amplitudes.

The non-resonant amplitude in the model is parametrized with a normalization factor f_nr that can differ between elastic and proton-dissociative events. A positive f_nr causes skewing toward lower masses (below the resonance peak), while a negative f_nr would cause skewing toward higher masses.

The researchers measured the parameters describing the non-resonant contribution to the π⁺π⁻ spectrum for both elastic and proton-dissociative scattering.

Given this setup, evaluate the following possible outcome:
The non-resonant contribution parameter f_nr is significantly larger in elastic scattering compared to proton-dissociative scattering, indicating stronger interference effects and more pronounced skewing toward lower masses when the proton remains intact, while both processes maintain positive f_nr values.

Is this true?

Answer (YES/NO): YES